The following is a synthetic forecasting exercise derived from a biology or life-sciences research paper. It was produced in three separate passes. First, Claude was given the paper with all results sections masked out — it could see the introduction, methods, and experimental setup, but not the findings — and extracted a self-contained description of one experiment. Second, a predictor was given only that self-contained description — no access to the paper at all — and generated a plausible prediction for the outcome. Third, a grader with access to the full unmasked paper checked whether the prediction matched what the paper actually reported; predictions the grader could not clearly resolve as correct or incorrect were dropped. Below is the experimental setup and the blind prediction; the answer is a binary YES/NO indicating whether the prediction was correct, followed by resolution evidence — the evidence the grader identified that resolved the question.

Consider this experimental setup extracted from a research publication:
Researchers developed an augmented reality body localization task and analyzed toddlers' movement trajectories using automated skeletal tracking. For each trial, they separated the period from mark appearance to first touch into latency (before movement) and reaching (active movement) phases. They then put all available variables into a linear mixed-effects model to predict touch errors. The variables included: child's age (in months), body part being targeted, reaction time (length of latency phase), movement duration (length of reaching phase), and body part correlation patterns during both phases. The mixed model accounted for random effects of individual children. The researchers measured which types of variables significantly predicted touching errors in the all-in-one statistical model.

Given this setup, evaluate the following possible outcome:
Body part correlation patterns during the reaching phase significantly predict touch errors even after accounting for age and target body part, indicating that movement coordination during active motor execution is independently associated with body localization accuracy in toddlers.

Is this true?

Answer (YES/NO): NO